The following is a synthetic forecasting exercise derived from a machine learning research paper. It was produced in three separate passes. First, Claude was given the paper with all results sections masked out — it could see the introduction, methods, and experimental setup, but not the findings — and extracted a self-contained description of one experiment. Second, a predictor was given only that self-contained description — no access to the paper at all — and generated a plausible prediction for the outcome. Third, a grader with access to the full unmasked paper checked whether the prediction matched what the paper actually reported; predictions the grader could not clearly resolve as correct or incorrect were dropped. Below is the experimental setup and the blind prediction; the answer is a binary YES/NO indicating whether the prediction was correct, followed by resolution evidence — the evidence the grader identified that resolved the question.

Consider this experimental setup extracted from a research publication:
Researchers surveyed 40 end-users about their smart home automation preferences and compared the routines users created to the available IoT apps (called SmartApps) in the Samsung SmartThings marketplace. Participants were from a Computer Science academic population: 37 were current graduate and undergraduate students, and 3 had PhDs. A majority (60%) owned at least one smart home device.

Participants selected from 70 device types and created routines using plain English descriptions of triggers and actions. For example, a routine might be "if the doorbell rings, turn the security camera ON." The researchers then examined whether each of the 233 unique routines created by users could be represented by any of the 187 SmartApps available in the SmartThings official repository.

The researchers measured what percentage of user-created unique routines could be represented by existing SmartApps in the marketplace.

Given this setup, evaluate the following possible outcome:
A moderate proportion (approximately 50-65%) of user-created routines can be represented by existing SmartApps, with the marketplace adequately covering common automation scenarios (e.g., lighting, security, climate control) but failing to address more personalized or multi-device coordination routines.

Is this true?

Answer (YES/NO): YES